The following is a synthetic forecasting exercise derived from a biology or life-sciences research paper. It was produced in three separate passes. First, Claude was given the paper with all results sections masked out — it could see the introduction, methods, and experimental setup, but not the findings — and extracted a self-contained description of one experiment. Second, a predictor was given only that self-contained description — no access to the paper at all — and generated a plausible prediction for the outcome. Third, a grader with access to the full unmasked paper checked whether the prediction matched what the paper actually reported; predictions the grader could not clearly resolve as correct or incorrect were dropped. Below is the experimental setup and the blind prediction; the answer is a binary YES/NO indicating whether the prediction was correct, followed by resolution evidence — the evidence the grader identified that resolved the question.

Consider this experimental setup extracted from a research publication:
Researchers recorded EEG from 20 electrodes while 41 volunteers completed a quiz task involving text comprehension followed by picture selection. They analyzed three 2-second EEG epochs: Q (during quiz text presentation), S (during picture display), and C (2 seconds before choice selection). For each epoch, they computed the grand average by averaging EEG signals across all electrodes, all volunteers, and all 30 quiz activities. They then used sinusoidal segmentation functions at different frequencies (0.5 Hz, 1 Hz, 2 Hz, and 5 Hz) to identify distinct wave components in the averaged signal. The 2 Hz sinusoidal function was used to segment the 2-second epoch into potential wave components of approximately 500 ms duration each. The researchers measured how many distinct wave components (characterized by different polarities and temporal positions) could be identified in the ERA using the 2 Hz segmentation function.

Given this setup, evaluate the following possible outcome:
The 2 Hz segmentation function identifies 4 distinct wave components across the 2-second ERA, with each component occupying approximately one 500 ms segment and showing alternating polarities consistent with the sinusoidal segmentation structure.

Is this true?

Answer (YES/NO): NO